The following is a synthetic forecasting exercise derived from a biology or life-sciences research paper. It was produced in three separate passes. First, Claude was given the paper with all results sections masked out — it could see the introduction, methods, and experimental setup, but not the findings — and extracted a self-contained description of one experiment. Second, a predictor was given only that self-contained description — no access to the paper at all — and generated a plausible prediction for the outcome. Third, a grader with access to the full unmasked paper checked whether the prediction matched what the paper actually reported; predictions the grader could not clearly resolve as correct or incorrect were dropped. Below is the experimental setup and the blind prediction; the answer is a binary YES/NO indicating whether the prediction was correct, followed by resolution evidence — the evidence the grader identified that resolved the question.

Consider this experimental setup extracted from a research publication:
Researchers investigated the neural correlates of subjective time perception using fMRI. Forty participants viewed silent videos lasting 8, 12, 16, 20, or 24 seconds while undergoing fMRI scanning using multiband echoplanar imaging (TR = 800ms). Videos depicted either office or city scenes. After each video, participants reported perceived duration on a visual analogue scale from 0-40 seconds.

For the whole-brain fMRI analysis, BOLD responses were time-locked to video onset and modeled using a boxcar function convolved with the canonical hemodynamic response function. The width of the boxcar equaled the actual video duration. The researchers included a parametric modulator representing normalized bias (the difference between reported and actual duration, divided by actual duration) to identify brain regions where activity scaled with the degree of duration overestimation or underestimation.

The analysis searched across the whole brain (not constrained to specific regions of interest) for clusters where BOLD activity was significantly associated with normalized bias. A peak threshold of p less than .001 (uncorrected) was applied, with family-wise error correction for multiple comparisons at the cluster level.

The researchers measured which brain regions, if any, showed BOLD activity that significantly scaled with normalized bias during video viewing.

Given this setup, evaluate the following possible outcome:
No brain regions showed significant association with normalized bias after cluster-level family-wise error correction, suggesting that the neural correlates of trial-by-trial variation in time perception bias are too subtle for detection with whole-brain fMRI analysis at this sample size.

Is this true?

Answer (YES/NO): NO